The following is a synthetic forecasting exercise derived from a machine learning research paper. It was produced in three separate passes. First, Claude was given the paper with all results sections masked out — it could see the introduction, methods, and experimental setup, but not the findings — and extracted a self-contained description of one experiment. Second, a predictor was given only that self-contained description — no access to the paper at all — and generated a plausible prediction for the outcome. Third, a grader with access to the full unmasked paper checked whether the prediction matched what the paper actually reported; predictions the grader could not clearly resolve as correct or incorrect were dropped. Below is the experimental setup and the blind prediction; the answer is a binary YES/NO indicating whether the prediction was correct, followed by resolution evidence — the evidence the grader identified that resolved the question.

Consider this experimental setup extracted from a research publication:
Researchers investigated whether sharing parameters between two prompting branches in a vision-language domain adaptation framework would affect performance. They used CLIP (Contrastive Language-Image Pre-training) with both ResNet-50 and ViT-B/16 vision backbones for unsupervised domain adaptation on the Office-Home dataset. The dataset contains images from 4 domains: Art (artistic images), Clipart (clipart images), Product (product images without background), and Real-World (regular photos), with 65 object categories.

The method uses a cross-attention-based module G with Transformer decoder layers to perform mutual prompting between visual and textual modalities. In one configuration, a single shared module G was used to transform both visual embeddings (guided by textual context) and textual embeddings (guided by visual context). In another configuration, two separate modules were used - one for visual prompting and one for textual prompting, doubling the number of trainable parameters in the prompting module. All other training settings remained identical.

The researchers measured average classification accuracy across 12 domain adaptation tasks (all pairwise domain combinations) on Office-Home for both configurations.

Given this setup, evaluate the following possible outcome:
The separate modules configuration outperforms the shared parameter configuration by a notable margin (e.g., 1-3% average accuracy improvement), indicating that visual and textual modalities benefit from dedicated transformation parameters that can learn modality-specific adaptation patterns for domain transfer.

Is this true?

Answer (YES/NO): NO